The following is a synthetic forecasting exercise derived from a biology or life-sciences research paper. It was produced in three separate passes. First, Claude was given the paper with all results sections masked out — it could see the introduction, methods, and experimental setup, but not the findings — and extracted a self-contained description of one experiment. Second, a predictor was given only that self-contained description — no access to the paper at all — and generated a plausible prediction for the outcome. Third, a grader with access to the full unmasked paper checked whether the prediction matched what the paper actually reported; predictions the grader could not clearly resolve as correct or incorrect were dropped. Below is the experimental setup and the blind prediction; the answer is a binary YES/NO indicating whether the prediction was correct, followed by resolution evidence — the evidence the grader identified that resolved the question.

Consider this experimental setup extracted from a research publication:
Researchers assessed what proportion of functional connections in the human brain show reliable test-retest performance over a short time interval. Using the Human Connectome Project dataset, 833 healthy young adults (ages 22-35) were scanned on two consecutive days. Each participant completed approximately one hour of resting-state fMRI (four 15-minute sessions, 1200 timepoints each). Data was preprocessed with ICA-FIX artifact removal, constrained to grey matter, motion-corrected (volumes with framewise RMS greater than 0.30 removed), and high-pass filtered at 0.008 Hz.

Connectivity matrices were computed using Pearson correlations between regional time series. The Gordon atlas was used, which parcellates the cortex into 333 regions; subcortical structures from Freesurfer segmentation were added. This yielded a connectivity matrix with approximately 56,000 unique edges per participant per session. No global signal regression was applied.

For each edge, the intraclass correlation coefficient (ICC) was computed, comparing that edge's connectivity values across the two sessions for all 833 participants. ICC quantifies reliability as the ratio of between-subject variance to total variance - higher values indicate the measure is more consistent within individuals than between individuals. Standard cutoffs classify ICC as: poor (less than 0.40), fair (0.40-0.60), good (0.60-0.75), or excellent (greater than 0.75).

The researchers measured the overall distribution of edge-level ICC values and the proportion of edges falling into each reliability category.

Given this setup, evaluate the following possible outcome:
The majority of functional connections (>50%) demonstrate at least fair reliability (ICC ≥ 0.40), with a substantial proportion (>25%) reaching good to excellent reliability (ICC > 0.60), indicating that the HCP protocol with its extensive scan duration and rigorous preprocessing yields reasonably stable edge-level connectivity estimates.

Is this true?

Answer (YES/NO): NO